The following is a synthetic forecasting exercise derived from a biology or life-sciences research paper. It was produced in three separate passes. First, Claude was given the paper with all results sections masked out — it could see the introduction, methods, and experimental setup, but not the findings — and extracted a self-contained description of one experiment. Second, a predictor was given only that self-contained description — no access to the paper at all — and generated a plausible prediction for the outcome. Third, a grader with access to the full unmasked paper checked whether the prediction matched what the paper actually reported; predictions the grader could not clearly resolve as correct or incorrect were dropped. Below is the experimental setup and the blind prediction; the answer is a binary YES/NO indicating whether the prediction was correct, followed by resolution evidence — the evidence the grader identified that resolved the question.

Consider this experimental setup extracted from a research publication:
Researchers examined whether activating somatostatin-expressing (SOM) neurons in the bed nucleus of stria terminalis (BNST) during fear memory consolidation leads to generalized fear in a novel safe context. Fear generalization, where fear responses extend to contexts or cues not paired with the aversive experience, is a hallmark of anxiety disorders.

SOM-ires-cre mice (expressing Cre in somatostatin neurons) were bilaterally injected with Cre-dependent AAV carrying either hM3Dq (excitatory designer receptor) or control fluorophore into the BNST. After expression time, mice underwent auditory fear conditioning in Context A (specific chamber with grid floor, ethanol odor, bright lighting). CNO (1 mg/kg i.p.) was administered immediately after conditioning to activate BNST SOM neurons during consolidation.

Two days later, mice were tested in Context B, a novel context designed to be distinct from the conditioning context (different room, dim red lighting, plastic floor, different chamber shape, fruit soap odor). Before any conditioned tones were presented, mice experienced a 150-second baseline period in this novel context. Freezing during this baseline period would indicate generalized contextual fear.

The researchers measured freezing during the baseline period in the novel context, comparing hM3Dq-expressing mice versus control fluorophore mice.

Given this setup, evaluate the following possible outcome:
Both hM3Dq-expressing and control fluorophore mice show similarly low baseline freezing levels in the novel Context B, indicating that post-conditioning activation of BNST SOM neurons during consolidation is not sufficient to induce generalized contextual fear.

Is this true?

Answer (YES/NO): YES